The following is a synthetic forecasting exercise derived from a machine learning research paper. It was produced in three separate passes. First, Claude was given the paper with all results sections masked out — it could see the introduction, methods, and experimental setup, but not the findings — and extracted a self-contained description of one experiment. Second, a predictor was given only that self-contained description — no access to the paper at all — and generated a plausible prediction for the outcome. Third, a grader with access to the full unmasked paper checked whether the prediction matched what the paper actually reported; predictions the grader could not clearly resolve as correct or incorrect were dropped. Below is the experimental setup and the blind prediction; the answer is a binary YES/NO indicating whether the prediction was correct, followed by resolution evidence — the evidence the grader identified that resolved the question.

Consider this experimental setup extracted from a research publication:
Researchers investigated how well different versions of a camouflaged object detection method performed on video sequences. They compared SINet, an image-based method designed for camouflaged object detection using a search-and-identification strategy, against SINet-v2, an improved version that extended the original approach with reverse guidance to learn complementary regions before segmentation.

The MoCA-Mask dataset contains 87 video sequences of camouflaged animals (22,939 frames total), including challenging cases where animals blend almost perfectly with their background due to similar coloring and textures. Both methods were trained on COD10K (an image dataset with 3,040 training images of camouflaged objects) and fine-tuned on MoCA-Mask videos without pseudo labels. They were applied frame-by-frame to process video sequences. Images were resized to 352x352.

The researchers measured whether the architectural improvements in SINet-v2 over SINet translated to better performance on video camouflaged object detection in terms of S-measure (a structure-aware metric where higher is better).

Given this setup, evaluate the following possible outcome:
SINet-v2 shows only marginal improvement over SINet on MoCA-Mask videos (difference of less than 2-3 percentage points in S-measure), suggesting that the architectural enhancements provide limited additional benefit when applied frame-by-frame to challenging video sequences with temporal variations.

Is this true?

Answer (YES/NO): NO